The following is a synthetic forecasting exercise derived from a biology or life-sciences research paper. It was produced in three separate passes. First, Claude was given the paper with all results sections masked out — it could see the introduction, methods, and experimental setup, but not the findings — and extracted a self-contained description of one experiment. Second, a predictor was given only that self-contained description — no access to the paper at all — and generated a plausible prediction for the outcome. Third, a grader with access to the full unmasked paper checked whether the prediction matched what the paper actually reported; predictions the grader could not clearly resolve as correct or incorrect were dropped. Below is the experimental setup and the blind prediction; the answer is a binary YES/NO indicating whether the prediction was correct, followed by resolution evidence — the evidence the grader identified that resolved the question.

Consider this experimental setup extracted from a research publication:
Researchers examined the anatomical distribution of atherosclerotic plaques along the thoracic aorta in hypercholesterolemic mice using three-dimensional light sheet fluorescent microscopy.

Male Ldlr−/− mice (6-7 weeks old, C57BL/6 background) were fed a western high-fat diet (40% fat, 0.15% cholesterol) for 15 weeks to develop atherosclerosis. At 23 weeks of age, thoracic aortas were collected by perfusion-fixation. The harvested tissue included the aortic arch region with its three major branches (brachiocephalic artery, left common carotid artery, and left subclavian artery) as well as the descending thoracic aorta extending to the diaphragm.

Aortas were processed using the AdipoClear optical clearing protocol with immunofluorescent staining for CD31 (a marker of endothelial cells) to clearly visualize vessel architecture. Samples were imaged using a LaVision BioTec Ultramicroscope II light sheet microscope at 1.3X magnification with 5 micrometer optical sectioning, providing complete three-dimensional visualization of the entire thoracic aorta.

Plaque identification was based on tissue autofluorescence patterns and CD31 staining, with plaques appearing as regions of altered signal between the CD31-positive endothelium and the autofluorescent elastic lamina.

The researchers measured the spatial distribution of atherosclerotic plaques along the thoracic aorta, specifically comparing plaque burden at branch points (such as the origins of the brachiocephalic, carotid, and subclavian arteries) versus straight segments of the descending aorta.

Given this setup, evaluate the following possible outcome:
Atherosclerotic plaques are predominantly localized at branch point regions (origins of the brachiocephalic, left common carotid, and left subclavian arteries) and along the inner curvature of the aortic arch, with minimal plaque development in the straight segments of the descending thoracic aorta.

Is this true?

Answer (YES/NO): NO